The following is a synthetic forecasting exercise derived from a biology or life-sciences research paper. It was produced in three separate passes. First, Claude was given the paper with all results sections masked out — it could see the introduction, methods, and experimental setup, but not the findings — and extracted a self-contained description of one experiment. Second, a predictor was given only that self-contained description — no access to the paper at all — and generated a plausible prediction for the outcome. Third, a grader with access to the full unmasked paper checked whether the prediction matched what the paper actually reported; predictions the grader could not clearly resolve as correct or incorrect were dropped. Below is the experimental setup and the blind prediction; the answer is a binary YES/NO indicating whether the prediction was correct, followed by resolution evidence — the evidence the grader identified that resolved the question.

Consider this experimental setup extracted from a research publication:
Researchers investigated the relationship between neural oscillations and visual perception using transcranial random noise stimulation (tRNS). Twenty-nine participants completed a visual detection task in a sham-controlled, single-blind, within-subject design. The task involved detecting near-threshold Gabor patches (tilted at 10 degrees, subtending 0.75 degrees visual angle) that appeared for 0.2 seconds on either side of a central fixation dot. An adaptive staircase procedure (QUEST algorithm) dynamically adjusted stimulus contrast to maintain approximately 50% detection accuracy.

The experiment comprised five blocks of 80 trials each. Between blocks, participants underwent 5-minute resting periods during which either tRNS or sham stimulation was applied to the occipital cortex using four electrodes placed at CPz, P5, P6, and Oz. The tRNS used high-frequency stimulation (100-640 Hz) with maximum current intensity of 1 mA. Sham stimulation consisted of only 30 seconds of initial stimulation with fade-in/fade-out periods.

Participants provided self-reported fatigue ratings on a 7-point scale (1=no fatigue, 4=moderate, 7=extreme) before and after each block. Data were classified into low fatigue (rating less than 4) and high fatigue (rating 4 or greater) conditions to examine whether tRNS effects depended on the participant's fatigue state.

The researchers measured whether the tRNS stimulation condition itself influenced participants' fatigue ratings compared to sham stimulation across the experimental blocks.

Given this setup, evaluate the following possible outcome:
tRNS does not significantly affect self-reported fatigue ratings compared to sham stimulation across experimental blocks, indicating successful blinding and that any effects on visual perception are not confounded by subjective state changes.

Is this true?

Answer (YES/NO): YES